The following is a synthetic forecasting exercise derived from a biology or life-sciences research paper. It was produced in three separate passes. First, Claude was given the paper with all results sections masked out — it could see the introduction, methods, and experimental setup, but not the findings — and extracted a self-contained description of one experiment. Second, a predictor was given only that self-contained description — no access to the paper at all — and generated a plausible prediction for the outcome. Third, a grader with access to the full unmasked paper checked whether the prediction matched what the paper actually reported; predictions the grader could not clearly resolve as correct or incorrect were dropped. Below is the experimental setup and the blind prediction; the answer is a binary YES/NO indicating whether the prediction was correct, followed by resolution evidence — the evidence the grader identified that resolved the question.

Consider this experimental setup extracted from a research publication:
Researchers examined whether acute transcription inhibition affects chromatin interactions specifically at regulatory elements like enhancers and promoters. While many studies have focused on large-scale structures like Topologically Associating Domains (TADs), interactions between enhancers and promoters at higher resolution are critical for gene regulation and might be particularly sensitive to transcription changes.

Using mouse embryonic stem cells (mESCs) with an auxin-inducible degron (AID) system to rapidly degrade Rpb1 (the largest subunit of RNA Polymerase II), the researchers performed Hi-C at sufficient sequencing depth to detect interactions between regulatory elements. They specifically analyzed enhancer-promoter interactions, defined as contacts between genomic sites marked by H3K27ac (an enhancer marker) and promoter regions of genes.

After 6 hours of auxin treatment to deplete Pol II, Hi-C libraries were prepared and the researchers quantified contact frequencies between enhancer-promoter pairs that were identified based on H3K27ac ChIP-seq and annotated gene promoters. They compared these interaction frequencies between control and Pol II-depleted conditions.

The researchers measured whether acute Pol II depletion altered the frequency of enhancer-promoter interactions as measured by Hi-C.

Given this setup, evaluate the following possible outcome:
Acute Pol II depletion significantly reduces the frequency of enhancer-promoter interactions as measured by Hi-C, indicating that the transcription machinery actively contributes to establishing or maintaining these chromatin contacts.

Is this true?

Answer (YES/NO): NO